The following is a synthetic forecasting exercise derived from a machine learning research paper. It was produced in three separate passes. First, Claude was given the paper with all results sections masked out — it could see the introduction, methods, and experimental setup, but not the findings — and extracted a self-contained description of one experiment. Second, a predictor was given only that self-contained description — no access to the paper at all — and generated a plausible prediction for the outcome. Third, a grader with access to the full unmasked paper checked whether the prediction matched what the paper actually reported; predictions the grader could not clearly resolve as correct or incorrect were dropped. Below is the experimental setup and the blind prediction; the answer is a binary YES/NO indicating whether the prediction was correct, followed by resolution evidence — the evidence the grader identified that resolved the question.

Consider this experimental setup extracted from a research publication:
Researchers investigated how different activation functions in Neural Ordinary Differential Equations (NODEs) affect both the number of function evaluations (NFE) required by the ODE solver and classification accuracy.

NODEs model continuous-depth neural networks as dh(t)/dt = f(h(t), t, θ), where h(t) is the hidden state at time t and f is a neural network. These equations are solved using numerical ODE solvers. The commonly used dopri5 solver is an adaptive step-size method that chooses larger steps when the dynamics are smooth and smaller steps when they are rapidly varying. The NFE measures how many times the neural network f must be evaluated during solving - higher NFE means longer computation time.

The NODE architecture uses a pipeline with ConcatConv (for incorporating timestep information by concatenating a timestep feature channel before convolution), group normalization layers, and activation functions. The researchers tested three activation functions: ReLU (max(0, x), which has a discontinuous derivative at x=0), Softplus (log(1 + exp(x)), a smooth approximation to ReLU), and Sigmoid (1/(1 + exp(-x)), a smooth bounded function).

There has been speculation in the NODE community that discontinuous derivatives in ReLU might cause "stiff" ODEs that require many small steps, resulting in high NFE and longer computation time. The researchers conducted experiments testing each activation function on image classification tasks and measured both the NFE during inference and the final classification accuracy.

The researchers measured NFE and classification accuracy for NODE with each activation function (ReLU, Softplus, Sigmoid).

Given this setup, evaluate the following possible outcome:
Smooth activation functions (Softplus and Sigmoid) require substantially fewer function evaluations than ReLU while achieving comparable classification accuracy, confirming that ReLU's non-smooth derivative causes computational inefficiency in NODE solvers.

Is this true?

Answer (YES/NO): NO